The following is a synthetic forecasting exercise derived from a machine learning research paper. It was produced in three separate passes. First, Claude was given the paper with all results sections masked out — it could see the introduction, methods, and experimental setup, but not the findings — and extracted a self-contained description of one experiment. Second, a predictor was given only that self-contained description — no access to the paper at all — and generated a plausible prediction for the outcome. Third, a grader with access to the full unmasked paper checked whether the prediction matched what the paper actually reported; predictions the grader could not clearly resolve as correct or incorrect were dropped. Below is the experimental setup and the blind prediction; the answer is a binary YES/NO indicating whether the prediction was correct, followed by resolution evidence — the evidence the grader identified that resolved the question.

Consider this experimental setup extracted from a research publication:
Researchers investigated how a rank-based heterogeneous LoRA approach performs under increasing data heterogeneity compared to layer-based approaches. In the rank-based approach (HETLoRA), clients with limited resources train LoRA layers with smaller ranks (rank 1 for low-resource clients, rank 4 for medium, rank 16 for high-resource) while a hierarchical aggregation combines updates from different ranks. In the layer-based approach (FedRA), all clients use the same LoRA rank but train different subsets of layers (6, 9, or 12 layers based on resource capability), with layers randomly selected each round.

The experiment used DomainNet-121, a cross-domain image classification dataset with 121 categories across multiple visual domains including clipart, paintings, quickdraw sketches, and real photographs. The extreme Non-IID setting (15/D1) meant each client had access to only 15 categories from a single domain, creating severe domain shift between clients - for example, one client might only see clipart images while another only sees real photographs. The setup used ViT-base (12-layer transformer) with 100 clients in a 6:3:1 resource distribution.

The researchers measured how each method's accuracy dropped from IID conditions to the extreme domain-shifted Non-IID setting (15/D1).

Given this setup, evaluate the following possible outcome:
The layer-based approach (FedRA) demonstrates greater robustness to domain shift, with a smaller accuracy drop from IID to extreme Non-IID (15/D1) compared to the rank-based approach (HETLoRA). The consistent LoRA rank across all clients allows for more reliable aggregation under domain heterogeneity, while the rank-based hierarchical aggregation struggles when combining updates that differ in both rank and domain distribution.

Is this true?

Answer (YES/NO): YES